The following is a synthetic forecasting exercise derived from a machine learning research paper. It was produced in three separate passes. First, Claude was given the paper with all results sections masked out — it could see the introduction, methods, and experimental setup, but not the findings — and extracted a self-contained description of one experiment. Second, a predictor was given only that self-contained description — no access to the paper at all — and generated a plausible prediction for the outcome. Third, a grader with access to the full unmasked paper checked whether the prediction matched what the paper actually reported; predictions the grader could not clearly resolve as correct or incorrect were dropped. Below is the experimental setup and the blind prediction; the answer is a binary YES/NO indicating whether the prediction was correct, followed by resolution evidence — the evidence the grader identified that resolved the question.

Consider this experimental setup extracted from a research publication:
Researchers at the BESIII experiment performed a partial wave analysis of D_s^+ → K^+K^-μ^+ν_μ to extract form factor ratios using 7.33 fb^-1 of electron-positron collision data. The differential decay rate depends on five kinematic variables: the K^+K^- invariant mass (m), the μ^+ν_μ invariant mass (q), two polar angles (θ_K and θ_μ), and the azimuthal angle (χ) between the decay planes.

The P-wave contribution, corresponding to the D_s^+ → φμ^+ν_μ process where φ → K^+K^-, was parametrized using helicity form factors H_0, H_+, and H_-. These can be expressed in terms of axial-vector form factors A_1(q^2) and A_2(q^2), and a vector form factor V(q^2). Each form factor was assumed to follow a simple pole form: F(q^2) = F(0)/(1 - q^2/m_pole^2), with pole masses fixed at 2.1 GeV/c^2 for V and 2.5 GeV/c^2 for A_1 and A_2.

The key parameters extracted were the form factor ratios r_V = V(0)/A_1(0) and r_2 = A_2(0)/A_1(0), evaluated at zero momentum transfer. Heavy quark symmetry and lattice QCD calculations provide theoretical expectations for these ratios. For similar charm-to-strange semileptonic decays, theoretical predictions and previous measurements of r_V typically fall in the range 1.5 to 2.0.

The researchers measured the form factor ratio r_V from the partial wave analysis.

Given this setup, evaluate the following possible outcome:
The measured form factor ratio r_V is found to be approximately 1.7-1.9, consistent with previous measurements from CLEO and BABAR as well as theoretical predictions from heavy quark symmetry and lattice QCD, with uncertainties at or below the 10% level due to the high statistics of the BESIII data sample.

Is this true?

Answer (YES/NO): NO